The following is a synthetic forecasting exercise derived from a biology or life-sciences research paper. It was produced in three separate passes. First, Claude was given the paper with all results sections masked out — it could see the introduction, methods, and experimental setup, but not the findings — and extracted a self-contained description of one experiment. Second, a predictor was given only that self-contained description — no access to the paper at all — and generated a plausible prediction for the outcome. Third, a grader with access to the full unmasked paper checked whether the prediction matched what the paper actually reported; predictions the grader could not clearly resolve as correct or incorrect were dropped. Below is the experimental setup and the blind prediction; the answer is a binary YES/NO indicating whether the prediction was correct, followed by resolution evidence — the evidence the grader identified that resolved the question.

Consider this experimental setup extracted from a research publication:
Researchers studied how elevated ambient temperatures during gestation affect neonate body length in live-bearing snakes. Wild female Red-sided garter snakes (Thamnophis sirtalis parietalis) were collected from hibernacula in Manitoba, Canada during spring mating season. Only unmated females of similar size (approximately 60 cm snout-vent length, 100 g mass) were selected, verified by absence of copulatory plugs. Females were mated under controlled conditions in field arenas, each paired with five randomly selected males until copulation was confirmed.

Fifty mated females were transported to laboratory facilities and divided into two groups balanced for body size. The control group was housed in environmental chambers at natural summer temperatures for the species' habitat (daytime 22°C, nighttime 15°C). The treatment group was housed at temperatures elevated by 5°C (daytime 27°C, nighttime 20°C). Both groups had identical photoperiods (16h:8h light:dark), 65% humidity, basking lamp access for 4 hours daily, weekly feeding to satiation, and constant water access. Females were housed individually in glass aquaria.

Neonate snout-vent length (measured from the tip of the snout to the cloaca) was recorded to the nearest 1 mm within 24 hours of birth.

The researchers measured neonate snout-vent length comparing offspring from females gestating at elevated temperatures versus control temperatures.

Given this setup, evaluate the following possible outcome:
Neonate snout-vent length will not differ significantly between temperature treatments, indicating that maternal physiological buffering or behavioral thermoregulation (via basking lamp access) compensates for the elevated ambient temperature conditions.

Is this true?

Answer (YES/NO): NO